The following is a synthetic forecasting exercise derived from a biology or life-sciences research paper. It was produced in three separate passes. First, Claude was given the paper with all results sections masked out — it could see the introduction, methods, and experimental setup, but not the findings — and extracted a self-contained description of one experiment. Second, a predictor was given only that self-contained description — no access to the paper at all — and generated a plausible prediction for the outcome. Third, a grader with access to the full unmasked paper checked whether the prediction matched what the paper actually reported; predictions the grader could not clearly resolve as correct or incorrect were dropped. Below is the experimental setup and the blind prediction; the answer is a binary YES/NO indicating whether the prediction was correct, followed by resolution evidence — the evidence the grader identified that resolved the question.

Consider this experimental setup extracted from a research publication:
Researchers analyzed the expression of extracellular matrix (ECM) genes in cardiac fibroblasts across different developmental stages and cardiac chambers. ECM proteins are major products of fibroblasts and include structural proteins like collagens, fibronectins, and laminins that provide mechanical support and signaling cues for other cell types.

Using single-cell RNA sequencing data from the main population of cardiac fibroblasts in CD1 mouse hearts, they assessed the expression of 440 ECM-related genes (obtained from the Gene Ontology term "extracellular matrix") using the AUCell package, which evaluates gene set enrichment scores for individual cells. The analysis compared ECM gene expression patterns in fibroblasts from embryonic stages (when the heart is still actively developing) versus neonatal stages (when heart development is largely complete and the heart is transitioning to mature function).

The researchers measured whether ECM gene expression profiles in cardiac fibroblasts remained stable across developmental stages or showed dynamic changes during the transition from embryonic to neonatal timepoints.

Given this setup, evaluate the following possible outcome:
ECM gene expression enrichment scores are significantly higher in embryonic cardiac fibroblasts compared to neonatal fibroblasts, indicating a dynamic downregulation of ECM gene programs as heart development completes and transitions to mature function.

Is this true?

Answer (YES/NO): NO